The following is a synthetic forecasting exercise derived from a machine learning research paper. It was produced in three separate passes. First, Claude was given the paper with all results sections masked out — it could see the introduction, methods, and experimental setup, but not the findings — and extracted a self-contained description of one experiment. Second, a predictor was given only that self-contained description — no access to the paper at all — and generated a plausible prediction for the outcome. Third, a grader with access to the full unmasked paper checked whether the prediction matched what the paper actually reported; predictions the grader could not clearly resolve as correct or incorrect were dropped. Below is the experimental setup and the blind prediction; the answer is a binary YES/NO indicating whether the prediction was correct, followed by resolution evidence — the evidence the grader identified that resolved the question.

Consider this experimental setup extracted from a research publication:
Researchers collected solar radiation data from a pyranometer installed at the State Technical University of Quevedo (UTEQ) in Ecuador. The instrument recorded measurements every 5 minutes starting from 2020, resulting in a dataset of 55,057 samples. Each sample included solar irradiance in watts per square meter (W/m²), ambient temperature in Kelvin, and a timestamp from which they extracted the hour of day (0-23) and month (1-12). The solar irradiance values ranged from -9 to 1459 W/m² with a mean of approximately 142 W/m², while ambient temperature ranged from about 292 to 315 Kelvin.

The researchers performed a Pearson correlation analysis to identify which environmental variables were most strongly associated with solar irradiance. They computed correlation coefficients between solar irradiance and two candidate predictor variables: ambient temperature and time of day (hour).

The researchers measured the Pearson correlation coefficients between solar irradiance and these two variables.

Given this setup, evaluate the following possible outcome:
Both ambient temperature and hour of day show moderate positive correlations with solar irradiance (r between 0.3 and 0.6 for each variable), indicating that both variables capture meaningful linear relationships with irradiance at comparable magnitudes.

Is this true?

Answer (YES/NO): NO